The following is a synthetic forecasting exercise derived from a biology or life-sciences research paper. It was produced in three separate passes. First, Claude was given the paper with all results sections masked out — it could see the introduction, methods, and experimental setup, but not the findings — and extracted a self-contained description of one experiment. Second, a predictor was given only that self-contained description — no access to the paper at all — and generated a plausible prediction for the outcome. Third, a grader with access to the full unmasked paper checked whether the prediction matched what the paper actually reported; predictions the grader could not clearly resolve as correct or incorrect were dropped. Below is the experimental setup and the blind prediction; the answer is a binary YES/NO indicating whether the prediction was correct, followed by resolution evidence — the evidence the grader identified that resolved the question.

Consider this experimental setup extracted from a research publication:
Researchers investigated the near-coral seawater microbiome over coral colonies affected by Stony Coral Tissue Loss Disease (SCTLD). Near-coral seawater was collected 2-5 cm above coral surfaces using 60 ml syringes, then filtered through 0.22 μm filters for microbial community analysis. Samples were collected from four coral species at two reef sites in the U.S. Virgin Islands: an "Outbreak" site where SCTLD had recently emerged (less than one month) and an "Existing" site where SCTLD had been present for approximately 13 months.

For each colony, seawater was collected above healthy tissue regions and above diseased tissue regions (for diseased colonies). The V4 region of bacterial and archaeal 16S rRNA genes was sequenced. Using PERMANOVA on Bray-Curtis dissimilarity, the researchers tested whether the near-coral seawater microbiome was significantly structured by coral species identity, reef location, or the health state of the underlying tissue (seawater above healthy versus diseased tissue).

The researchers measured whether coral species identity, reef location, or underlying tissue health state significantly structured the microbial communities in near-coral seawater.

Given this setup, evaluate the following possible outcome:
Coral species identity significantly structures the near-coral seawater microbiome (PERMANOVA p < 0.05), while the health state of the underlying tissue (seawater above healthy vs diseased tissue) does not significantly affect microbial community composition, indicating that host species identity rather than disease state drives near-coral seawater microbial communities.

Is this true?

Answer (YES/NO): YES